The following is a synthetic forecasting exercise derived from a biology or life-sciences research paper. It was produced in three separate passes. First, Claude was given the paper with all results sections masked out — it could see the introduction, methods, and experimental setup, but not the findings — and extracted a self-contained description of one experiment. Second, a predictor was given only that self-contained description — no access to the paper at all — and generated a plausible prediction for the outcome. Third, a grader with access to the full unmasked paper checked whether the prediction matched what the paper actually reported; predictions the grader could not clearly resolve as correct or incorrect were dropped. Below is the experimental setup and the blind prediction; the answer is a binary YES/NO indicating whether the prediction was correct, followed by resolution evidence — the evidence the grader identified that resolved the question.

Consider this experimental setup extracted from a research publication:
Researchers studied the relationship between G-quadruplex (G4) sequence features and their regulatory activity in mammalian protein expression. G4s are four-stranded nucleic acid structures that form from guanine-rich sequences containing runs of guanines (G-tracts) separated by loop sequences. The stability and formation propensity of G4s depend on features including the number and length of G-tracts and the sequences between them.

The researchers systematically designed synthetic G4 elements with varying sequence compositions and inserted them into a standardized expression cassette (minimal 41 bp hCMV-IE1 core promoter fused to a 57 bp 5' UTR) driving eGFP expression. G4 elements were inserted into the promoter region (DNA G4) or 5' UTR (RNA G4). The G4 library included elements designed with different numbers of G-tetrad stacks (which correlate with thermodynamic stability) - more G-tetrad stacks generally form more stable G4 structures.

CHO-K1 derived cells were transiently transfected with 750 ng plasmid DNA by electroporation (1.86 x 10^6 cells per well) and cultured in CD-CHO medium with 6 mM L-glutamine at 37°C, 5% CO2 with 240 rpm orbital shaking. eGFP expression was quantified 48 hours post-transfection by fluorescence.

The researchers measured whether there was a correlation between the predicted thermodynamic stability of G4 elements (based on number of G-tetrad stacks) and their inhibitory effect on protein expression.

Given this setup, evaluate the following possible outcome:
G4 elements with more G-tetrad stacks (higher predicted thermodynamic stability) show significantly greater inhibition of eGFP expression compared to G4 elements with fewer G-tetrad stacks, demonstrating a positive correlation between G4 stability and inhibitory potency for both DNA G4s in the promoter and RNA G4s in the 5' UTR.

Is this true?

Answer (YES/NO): YES